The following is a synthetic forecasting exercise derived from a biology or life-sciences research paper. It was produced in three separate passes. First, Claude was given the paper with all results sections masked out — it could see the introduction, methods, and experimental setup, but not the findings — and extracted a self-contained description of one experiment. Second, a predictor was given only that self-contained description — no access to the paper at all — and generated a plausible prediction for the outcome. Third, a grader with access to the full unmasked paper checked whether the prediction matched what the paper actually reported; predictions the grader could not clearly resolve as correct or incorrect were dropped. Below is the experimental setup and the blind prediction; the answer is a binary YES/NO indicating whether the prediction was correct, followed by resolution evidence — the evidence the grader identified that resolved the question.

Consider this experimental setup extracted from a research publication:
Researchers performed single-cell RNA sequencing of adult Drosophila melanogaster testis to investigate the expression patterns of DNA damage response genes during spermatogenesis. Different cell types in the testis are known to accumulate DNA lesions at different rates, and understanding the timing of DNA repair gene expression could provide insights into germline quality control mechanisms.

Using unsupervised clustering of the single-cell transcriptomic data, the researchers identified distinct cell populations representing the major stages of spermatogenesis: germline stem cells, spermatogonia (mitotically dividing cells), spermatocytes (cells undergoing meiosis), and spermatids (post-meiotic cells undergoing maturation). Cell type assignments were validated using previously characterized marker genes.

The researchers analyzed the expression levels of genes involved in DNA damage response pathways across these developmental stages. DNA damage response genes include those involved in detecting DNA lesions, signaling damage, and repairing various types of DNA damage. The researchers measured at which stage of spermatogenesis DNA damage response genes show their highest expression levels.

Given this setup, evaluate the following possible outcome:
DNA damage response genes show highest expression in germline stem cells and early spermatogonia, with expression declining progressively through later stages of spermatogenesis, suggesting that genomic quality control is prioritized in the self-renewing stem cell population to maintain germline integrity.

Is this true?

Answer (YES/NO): YES